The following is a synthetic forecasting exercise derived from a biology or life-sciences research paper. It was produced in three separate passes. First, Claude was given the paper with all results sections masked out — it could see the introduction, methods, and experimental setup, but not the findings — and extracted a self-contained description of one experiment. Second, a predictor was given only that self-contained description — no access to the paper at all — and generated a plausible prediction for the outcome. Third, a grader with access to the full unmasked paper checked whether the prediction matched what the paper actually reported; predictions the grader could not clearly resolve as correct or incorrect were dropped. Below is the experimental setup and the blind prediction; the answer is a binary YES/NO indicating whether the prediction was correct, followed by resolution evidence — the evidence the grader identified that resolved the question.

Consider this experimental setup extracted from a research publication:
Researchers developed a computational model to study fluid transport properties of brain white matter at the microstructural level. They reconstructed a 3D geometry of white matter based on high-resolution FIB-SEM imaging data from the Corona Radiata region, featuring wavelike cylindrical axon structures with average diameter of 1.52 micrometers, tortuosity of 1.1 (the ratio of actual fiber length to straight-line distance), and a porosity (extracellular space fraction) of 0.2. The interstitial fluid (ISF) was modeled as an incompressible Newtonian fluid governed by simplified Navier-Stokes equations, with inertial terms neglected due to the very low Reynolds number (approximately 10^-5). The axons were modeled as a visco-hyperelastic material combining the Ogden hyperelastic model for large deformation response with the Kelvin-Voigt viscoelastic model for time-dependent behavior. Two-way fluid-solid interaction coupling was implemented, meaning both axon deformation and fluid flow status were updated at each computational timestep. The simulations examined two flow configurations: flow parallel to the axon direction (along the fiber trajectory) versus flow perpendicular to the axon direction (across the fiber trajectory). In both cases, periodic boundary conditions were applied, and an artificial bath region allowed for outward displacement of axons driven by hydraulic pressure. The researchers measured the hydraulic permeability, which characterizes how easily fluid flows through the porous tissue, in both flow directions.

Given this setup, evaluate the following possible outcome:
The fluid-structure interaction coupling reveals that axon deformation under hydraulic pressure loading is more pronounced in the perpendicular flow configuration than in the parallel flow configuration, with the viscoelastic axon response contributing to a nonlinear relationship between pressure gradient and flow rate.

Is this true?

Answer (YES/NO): NO